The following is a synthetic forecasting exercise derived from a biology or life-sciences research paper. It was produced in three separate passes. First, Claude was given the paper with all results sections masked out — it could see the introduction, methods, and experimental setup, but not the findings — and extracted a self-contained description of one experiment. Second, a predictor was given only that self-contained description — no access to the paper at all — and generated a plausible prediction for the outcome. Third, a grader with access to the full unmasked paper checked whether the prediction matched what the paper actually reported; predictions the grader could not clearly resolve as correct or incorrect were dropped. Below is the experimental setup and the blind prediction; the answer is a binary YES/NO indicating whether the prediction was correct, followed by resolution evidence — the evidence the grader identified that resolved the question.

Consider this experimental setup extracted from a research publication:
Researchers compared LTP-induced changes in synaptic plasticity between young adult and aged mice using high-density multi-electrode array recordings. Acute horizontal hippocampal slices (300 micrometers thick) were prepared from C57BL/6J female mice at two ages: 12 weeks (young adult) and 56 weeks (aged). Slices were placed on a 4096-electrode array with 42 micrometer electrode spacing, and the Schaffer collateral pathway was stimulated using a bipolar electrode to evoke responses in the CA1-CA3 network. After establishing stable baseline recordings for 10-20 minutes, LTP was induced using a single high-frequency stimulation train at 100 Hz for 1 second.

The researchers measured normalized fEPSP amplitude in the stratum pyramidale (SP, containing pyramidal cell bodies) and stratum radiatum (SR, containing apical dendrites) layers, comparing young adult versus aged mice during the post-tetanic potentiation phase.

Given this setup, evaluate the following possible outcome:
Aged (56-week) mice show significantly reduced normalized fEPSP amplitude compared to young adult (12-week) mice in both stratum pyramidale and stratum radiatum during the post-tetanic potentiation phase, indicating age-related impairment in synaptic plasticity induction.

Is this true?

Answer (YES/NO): YES